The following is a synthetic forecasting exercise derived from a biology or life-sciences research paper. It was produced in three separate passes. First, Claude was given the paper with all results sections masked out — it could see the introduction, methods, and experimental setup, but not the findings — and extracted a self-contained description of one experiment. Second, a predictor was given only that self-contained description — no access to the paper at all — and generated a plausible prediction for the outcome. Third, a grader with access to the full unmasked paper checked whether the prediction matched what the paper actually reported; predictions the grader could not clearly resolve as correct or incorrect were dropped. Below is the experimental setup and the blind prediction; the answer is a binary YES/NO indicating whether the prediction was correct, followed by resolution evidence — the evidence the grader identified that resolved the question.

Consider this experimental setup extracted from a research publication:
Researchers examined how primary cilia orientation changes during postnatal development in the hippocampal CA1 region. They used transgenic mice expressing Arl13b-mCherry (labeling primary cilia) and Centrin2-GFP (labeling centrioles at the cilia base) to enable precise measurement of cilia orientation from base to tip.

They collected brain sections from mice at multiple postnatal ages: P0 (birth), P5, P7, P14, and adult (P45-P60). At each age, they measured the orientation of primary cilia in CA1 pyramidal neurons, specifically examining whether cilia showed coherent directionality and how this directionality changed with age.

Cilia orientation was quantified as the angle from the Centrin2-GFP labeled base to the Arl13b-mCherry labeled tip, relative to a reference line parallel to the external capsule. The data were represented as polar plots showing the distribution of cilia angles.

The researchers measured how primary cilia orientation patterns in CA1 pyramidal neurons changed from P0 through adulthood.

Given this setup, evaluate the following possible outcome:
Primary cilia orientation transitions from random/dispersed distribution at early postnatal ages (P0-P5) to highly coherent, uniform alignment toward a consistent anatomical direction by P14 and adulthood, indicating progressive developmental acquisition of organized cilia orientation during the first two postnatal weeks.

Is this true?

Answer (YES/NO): NO